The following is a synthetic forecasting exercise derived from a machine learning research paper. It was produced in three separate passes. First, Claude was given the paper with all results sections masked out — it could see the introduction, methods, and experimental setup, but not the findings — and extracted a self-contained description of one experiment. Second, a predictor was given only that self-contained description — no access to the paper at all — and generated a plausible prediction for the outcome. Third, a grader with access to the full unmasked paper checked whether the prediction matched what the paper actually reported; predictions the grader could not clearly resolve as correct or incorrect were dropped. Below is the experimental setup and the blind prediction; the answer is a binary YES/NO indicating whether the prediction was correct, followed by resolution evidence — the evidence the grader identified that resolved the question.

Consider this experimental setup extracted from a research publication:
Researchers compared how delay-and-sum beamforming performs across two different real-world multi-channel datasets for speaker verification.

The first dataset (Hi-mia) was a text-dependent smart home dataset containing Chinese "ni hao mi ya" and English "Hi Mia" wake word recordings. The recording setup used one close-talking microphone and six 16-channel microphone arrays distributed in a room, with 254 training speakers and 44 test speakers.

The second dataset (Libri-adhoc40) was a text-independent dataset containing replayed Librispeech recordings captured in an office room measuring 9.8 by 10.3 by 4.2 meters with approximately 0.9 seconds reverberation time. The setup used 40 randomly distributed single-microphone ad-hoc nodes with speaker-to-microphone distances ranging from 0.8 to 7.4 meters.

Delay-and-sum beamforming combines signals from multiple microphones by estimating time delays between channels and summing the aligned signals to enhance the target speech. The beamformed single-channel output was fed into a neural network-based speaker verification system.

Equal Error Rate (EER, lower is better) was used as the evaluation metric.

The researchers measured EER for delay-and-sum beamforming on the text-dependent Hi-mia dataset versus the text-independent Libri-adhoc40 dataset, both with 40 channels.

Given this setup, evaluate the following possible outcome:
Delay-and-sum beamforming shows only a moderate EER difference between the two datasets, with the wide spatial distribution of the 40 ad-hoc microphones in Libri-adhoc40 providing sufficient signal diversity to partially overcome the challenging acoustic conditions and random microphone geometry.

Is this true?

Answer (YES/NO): NO